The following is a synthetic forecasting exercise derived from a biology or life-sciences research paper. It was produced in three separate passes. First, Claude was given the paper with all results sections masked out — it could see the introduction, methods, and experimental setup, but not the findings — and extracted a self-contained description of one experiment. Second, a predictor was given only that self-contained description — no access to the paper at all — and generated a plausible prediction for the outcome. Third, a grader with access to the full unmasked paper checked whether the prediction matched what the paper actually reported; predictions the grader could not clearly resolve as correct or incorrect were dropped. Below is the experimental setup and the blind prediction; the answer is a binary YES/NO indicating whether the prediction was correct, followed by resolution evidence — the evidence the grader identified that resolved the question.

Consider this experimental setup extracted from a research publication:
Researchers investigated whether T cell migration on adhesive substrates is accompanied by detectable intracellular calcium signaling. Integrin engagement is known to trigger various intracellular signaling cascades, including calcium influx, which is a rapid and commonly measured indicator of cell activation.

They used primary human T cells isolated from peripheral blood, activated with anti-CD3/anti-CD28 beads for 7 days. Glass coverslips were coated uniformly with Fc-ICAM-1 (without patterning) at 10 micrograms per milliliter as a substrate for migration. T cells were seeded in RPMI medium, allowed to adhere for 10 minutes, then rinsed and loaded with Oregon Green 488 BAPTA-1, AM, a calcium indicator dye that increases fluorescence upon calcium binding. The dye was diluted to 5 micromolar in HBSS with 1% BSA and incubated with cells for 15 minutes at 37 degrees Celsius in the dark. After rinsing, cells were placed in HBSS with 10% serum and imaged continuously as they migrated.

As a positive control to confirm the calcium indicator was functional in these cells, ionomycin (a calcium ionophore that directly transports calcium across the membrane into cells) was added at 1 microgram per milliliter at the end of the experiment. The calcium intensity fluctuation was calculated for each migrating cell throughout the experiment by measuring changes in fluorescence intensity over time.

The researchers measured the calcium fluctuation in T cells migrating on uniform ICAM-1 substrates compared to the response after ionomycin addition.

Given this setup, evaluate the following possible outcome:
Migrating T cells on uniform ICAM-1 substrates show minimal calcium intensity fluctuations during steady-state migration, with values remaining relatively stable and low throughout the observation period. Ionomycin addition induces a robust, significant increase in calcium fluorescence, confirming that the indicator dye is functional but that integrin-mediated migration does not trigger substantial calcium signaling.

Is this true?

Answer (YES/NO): YES